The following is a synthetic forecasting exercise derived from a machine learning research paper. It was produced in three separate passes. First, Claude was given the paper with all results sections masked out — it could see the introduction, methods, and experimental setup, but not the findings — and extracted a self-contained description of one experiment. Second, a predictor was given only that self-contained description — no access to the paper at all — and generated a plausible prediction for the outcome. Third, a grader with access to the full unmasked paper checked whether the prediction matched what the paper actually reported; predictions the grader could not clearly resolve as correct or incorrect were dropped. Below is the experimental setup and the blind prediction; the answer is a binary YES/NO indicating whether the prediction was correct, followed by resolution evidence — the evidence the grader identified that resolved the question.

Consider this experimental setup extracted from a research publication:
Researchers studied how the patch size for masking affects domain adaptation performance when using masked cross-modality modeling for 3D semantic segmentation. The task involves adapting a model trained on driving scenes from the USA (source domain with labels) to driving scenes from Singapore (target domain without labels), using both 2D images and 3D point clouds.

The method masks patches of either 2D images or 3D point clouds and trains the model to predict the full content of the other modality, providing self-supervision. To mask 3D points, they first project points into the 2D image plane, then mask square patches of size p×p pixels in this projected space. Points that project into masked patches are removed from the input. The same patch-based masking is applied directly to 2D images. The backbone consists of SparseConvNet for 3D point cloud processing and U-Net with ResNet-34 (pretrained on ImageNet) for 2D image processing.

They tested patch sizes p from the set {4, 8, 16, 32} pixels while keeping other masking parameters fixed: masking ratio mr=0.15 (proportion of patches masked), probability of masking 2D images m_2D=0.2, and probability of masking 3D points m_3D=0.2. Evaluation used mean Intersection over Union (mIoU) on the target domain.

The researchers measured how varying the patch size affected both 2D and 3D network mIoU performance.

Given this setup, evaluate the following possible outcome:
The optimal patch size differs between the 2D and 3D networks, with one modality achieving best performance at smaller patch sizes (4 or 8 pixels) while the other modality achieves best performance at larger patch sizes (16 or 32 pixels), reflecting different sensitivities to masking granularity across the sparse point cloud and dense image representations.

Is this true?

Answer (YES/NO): NO